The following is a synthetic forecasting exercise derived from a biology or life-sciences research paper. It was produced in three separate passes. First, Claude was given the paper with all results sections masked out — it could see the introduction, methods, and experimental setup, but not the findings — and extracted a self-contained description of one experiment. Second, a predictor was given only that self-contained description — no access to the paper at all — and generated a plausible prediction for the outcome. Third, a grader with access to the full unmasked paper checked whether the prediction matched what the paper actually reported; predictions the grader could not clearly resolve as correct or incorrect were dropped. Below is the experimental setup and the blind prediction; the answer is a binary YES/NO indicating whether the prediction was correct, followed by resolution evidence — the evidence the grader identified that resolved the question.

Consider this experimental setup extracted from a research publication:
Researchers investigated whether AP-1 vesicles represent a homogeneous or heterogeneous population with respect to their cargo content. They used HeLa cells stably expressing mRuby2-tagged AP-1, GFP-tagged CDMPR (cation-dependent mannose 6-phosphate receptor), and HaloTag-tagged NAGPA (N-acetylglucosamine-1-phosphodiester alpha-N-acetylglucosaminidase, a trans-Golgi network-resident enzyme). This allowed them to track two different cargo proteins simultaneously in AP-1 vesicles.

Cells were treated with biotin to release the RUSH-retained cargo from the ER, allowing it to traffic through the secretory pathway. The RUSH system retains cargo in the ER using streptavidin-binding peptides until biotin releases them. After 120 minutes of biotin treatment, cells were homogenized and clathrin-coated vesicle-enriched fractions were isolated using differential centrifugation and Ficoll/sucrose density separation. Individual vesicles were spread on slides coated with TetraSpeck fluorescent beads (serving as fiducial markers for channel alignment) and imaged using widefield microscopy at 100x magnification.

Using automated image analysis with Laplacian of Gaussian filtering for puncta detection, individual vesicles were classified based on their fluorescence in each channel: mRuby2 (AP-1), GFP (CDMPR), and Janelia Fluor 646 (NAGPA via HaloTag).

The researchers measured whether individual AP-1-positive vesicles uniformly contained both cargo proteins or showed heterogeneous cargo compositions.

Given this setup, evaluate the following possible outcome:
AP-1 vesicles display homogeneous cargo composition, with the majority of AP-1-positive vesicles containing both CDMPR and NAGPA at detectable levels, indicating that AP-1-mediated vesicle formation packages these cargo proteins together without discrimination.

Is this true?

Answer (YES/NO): NO